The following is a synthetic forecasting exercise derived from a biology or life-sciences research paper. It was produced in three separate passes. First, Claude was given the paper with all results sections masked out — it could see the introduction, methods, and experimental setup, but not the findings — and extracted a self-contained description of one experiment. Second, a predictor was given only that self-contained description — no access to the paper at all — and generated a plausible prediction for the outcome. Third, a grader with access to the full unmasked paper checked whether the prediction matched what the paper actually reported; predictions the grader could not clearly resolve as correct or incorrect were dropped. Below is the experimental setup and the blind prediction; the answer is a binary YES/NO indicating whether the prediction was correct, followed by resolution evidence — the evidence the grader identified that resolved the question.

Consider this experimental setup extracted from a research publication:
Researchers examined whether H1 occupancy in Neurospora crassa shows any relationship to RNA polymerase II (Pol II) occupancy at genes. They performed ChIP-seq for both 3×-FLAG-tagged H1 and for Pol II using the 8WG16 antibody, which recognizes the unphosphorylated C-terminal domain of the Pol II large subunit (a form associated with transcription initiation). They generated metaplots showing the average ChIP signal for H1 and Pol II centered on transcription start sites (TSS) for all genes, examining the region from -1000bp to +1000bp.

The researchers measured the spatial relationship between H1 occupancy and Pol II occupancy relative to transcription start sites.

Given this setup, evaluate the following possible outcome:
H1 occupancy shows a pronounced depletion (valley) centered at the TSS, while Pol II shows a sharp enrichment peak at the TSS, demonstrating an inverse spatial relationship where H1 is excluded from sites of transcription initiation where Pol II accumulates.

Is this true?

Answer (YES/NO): NO